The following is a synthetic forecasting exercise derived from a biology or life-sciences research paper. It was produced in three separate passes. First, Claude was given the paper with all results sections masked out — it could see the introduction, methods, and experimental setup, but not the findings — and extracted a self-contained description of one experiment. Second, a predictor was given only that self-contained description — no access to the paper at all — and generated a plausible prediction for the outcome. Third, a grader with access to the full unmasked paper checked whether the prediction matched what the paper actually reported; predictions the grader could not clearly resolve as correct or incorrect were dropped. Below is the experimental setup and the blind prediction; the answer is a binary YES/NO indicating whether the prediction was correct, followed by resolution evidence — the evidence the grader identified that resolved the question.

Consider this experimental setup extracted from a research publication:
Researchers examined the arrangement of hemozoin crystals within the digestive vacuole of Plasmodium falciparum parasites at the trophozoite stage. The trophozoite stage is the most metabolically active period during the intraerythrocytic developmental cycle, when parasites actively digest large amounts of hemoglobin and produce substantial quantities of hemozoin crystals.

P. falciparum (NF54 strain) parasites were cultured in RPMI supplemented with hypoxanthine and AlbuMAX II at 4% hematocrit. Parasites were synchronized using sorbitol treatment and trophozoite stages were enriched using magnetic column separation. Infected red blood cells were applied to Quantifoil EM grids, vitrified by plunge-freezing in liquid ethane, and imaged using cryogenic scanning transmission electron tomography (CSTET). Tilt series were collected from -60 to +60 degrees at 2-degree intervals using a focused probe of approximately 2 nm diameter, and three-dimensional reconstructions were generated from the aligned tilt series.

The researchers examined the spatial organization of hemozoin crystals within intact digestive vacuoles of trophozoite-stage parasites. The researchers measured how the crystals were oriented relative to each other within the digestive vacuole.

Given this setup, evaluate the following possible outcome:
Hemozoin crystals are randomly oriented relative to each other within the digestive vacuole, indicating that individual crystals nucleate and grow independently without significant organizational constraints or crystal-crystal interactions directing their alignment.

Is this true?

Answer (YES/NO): NO